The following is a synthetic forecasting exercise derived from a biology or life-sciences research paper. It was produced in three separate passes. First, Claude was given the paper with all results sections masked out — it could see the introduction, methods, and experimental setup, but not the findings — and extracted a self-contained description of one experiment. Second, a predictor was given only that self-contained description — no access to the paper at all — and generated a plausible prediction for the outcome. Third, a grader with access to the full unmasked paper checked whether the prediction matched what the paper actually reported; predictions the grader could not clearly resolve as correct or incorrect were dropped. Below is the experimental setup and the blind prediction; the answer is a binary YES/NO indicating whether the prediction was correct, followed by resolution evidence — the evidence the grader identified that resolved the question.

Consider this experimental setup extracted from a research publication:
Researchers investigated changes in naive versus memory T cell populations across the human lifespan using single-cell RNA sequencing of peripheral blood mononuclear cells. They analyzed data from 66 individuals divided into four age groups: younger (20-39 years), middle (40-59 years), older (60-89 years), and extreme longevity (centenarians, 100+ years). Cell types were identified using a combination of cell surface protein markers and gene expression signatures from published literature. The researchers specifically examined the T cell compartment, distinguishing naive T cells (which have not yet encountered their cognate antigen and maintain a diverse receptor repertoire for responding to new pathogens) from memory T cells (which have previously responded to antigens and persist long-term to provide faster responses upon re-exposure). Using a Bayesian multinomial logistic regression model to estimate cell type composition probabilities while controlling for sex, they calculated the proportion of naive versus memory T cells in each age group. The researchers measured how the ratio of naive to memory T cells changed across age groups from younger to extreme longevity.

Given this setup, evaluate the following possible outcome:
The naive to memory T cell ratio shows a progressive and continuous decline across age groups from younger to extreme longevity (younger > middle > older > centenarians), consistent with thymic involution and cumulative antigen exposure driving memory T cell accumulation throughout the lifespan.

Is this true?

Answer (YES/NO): NO